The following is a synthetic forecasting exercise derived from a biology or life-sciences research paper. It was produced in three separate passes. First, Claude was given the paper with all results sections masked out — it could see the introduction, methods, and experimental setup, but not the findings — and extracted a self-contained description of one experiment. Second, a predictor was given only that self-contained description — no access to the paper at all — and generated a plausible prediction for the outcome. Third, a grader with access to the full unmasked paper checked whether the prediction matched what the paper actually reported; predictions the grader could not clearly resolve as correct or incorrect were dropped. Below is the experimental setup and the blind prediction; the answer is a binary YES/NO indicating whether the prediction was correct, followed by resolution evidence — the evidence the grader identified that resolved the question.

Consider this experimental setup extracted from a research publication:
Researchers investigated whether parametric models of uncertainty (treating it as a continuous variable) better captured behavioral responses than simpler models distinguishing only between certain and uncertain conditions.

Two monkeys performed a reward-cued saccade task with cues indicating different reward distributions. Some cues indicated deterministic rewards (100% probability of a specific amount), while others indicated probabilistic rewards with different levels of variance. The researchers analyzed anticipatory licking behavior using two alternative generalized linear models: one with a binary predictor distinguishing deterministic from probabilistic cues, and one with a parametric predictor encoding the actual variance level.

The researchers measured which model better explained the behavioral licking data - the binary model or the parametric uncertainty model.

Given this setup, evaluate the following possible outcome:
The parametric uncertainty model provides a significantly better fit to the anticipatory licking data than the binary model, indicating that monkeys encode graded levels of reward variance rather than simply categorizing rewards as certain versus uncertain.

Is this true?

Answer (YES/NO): YES